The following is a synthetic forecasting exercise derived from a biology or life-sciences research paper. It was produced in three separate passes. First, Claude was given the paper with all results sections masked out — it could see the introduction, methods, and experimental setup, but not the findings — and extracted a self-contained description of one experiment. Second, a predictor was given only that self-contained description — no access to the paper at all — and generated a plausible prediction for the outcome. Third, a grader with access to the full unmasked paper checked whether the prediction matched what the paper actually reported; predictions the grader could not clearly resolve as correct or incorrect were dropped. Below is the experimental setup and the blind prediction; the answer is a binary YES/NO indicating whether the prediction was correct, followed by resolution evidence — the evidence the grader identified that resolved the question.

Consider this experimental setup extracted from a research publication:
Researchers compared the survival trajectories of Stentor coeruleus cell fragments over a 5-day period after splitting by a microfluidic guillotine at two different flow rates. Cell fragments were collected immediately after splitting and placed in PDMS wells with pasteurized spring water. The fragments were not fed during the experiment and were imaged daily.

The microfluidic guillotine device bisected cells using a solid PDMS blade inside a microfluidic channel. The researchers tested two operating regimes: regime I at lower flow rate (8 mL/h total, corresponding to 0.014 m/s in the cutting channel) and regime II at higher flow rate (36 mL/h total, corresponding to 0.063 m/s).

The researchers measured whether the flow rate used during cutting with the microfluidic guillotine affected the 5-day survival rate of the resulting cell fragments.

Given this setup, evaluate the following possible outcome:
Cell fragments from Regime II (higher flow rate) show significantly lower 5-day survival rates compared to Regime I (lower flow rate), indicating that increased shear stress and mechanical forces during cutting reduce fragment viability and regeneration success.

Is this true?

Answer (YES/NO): NO